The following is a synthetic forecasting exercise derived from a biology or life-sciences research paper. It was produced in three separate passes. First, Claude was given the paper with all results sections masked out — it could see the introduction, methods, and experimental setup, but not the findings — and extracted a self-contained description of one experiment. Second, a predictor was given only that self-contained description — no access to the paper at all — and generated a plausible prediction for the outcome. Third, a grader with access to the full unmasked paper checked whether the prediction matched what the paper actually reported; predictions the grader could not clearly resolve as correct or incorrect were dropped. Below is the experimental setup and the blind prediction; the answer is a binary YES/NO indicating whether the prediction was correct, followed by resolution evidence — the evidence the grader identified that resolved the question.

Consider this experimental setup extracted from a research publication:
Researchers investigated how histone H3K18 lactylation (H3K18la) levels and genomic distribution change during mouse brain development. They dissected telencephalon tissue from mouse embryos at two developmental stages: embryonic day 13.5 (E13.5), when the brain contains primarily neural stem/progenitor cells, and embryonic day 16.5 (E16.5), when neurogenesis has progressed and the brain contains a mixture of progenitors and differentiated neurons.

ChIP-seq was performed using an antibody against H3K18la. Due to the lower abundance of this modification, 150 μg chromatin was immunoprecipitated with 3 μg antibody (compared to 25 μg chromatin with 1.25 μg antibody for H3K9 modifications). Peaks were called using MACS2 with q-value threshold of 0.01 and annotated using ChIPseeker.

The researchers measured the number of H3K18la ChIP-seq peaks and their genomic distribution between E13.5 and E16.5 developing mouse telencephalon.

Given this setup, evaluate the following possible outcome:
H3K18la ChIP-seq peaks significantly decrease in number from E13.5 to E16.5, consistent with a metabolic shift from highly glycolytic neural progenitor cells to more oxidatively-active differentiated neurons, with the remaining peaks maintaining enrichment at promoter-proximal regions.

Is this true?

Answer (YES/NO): NO